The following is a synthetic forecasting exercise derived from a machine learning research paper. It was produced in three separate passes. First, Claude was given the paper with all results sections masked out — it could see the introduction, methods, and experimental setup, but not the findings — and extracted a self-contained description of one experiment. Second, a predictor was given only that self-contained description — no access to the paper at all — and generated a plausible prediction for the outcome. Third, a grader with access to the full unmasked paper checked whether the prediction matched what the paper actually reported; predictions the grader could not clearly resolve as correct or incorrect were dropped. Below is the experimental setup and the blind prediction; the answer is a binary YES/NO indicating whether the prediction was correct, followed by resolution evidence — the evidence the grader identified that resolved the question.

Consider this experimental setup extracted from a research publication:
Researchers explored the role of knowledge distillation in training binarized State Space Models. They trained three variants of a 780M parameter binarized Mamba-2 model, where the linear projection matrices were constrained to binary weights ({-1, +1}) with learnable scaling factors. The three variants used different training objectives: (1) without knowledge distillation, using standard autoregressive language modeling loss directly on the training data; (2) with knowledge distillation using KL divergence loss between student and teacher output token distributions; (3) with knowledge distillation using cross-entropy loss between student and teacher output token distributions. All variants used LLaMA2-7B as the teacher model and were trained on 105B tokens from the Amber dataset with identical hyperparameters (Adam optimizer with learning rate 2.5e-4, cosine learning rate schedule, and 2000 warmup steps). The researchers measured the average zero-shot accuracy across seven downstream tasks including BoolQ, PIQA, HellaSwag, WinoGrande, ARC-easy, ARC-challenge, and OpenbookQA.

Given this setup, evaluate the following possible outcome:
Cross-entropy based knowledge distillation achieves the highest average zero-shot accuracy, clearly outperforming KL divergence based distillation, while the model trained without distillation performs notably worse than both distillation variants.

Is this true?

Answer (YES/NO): NO